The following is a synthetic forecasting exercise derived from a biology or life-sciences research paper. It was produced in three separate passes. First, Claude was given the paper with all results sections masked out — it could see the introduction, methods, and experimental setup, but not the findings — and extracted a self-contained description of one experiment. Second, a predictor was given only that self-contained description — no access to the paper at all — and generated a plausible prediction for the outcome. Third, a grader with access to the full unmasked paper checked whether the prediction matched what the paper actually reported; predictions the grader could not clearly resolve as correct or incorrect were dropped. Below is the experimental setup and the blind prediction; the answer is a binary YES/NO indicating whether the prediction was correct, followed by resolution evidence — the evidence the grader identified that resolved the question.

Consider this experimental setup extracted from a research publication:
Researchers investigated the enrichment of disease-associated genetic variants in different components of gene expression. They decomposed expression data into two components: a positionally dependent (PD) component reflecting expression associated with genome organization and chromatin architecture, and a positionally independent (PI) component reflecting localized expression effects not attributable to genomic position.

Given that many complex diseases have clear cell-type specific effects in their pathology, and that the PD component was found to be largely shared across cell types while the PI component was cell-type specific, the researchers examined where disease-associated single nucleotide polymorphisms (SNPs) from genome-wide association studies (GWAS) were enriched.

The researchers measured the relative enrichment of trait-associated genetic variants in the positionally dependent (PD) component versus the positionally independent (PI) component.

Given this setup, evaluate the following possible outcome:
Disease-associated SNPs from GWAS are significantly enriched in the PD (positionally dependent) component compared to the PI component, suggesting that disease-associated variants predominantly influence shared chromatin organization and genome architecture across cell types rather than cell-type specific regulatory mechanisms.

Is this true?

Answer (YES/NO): YES